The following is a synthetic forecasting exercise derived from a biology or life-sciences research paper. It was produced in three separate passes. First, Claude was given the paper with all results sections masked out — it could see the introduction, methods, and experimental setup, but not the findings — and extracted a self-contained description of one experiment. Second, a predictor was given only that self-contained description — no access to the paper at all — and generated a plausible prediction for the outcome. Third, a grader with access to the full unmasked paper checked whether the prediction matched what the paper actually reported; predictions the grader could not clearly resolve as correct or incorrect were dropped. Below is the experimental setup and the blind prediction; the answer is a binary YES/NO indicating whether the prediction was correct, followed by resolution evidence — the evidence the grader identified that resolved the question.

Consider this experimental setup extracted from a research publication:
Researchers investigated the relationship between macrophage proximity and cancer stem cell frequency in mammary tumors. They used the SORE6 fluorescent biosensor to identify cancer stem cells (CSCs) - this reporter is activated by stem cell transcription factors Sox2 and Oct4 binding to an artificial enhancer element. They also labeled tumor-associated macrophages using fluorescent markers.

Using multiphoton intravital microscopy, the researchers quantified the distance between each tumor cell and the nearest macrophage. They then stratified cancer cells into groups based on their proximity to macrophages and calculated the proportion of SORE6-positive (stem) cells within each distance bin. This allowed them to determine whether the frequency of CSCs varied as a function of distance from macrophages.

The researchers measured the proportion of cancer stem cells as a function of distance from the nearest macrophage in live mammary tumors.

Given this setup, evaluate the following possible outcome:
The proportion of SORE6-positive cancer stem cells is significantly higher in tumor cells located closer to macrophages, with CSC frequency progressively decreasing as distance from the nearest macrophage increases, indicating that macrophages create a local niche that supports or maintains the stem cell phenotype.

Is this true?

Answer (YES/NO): NO